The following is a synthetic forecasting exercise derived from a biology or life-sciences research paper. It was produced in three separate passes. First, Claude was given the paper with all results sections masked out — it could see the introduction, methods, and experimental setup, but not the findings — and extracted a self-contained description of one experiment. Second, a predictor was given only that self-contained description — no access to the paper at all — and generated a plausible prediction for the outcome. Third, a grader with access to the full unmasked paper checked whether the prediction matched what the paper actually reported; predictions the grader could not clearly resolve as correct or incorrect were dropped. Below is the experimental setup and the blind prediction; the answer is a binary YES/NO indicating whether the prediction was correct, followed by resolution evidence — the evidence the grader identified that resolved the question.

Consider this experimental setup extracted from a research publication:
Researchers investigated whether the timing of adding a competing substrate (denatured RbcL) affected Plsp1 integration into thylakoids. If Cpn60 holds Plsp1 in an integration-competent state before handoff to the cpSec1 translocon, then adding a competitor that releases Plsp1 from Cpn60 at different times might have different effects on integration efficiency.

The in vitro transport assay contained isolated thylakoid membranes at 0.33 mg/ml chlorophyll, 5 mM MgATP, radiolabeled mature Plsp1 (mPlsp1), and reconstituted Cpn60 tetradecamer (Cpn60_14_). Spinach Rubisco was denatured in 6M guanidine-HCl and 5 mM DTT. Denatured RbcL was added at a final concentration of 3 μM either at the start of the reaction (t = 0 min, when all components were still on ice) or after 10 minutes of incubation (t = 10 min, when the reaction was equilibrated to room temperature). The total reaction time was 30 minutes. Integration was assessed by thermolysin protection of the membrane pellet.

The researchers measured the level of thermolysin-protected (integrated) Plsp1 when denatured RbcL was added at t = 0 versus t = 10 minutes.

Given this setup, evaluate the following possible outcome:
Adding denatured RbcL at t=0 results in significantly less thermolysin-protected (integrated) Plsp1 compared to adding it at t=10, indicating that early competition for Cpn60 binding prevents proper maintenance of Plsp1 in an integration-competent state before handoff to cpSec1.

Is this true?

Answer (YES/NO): NO